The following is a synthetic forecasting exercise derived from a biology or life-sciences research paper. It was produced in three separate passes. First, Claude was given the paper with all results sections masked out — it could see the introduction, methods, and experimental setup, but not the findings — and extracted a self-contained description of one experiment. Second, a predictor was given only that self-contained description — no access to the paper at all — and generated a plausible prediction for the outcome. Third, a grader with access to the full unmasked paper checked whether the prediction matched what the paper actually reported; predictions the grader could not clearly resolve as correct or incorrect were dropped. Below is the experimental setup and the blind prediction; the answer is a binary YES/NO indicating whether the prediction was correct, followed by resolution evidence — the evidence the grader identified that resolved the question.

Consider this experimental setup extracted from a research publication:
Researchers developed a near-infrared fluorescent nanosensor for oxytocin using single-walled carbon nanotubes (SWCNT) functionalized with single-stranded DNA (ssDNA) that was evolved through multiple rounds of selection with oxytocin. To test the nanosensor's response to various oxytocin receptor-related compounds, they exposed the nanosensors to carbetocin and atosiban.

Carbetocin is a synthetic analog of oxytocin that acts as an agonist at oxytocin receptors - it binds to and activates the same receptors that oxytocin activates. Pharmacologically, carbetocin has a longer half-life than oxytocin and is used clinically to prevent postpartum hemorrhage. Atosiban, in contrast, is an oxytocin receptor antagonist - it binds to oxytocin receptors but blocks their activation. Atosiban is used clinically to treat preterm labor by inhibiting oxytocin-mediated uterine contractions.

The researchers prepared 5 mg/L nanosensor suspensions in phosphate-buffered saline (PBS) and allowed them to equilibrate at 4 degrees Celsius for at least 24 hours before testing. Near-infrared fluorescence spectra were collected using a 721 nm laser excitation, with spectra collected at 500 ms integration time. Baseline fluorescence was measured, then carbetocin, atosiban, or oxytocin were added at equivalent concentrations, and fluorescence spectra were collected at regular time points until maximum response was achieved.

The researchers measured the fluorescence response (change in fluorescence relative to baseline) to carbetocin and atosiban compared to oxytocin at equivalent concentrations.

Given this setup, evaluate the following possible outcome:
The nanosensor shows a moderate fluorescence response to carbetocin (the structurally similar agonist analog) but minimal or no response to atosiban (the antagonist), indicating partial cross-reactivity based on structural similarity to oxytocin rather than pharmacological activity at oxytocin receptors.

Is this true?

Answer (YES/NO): NO